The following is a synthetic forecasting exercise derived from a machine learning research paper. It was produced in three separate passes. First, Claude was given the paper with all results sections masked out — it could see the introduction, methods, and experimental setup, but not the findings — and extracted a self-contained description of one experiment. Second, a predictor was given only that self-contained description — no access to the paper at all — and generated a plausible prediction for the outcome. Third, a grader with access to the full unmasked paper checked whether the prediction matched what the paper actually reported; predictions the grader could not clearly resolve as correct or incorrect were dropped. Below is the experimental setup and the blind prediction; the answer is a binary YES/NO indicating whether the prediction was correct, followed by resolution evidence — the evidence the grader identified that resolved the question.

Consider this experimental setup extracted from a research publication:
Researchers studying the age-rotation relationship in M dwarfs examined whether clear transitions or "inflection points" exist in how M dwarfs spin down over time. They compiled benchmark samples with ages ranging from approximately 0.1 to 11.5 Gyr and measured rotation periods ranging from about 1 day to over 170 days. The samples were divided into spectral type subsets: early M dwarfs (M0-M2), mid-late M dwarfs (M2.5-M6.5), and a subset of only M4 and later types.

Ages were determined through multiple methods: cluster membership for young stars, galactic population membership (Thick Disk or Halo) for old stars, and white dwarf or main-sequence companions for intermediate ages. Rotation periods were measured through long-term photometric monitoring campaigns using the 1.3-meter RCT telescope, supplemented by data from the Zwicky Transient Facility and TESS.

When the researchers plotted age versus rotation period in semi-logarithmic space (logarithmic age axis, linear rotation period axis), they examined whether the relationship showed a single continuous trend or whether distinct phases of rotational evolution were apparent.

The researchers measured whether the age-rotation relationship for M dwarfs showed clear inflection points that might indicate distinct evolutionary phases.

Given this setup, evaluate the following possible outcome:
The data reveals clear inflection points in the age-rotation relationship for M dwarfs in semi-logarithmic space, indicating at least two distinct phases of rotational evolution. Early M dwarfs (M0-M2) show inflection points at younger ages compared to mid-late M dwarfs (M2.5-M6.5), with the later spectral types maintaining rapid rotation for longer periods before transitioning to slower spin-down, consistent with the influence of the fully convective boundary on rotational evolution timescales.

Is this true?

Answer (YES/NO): NO